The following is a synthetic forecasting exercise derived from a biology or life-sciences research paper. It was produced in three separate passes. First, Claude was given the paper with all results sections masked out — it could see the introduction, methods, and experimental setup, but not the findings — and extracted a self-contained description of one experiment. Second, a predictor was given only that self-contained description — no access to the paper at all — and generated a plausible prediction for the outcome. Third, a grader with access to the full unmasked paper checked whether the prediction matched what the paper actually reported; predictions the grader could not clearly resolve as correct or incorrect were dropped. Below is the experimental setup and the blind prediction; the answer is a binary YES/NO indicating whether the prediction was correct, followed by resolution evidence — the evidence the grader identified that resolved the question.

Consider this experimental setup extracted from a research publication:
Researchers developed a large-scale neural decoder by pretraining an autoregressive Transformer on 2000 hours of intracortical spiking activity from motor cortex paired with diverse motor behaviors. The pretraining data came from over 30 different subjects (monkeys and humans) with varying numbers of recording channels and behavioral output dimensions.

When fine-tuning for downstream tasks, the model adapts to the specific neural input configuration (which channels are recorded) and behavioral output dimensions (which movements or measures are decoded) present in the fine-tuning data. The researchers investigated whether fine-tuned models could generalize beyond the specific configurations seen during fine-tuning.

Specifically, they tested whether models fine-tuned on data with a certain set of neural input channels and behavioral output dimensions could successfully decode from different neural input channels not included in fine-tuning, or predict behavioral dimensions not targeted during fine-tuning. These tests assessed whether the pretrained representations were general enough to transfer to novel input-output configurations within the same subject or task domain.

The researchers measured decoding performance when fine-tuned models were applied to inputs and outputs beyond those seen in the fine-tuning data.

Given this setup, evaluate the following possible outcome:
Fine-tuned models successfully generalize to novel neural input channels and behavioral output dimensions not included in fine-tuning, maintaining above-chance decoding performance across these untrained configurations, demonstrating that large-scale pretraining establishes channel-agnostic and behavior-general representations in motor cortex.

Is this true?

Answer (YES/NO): NO